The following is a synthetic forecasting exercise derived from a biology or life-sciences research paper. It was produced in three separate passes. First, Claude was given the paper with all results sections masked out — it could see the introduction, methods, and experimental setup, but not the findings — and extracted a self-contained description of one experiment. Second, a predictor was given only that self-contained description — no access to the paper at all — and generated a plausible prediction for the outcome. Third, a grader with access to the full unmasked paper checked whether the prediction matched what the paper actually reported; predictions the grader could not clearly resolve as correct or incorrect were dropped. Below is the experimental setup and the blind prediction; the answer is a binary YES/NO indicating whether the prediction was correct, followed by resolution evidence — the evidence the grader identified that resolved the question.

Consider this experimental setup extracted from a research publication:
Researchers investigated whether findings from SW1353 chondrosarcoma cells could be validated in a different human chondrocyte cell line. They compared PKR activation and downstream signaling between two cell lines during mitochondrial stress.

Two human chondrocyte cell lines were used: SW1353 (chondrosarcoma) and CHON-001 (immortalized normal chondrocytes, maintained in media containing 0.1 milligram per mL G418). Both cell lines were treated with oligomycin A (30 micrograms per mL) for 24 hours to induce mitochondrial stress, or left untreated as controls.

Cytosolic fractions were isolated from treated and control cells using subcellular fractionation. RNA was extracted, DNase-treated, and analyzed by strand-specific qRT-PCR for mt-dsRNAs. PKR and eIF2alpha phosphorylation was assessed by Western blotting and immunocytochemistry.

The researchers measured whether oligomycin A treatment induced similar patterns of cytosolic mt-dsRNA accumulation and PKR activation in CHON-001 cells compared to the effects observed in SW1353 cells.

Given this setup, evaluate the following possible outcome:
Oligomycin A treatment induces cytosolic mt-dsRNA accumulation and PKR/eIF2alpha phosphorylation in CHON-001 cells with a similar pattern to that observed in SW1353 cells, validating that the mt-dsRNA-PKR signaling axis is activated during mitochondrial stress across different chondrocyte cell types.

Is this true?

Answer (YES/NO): YES